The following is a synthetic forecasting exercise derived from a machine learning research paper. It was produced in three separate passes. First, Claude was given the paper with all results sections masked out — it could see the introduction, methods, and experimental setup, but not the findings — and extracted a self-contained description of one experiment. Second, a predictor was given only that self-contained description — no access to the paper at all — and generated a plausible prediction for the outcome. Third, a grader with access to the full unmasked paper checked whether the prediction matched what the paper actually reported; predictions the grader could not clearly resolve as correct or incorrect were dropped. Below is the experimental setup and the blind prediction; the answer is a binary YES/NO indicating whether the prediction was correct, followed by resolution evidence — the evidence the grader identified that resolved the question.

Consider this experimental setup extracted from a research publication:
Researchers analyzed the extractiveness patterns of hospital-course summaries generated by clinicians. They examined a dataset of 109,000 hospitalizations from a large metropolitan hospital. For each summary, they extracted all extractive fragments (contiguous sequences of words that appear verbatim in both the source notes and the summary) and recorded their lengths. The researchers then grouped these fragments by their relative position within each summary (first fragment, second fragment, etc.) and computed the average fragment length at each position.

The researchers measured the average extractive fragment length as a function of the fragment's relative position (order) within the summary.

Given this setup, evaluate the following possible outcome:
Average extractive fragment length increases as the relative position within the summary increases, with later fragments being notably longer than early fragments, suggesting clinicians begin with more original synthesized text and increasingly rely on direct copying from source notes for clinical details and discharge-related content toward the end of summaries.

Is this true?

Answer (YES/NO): NO